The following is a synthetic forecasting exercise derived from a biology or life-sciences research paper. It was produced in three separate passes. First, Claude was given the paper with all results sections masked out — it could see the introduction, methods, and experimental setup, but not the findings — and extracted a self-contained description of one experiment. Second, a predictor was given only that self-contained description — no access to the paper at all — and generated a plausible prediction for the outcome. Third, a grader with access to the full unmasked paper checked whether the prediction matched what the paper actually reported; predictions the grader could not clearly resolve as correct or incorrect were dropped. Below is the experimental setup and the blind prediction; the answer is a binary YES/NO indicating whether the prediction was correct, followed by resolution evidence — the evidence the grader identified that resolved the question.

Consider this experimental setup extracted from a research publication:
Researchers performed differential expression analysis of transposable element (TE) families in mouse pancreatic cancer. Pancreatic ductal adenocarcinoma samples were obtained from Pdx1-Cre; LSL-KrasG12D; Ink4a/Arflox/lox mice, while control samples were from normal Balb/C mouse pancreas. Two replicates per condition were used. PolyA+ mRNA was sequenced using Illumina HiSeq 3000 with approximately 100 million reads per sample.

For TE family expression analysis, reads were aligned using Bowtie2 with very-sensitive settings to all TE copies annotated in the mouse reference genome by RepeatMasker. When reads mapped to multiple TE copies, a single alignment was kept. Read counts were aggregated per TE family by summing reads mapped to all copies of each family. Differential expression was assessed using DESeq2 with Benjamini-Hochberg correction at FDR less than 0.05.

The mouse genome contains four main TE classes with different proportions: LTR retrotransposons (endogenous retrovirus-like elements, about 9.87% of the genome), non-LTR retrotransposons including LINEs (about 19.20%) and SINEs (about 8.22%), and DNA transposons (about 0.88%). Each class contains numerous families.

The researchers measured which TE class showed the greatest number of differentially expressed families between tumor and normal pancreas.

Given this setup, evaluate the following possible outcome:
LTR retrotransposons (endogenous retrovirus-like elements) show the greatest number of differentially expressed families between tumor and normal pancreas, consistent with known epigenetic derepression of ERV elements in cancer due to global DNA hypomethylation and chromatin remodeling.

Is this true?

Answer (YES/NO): YES